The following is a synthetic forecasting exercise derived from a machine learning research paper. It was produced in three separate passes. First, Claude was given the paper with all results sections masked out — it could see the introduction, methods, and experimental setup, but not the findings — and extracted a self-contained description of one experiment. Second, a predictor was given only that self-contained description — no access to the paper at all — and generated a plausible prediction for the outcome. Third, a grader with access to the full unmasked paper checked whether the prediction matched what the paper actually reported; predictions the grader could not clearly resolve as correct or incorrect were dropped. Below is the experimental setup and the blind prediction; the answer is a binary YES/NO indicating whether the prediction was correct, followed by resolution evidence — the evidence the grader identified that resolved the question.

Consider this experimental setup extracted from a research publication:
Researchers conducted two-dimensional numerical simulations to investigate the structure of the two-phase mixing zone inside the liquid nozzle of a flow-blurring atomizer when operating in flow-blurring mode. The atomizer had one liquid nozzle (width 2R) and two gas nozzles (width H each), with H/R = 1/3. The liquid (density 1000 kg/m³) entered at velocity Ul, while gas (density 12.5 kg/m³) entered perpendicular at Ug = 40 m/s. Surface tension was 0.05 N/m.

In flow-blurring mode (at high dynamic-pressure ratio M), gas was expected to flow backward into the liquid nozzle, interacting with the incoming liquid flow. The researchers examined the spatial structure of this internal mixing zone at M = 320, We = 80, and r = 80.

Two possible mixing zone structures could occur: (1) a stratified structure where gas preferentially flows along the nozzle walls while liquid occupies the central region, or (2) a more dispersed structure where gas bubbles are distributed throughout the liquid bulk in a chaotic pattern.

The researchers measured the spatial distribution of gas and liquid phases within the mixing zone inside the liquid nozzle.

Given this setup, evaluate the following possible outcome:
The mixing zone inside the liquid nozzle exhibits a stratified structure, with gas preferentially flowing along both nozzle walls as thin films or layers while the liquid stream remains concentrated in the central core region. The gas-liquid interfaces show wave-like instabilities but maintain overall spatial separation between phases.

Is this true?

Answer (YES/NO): NO